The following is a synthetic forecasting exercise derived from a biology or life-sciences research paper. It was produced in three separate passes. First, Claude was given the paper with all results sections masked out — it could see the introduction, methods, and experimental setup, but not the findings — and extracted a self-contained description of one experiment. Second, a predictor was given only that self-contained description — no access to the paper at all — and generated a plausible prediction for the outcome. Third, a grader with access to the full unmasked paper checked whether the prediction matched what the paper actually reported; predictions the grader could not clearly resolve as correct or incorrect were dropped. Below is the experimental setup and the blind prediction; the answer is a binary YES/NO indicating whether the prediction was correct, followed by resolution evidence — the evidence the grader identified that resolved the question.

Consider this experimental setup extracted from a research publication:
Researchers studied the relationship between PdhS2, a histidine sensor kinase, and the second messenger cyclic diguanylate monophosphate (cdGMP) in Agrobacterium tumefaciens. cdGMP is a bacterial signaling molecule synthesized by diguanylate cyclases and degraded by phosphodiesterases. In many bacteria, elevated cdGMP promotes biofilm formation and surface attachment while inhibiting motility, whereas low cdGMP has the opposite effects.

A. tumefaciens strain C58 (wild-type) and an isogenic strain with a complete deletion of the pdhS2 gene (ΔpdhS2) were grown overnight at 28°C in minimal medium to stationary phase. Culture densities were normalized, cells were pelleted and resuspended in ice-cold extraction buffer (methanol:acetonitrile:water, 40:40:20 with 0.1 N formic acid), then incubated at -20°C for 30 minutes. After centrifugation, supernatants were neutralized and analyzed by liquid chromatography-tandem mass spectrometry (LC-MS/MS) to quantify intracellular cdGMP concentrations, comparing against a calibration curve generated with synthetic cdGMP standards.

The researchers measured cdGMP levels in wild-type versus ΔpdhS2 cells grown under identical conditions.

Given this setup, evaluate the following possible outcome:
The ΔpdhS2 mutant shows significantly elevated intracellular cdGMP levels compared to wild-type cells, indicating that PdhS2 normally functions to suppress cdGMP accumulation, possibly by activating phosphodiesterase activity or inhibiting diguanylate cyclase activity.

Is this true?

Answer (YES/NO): NO